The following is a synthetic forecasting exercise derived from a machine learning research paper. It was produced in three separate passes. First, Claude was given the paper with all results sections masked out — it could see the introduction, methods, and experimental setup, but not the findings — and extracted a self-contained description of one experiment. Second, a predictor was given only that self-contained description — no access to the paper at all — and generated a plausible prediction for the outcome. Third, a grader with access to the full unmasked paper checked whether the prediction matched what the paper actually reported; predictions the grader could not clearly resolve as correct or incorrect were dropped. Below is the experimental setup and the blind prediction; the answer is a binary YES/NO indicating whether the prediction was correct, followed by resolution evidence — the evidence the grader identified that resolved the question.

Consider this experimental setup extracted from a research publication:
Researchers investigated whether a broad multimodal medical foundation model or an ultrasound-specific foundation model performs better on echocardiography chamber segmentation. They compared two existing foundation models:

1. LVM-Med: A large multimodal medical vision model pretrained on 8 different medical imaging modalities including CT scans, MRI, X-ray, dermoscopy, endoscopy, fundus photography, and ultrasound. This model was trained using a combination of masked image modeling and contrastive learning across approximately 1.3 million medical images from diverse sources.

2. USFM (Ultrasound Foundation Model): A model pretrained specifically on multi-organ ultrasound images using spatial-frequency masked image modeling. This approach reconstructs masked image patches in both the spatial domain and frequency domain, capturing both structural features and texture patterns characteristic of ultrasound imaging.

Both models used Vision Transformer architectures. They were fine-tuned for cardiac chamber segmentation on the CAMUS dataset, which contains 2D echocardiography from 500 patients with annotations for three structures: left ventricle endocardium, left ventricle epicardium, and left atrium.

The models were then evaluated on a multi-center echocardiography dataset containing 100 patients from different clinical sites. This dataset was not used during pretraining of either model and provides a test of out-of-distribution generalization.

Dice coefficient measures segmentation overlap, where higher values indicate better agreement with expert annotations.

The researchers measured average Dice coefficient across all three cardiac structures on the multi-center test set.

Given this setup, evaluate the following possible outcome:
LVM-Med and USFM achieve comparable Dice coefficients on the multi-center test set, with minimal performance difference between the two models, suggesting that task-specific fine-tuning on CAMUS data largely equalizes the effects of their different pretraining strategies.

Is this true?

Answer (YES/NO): YES